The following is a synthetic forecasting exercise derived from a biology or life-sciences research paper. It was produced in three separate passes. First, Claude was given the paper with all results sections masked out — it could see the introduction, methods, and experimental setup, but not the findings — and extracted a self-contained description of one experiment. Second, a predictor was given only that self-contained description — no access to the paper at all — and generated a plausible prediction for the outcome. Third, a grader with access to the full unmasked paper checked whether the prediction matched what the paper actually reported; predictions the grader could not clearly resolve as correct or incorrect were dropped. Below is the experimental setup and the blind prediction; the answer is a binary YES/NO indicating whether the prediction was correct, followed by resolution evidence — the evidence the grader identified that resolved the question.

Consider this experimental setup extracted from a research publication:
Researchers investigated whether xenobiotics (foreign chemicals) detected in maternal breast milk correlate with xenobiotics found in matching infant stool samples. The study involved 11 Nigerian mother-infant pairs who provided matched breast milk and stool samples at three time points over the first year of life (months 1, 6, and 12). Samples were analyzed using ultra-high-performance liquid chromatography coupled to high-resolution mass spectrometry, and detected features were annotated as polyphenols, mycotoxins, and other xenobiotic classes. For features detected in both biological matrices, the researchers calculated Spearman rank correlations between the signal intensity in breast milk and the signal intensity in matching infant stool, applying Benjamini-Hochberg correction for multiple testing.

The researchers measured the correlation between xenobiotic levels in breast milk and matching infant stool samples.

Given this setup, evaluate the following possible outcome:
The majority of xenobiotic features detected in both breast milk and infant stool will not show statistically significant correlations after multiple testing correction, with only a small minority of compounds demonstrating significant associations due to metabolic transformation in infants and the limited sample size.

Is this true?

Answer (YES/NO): NO